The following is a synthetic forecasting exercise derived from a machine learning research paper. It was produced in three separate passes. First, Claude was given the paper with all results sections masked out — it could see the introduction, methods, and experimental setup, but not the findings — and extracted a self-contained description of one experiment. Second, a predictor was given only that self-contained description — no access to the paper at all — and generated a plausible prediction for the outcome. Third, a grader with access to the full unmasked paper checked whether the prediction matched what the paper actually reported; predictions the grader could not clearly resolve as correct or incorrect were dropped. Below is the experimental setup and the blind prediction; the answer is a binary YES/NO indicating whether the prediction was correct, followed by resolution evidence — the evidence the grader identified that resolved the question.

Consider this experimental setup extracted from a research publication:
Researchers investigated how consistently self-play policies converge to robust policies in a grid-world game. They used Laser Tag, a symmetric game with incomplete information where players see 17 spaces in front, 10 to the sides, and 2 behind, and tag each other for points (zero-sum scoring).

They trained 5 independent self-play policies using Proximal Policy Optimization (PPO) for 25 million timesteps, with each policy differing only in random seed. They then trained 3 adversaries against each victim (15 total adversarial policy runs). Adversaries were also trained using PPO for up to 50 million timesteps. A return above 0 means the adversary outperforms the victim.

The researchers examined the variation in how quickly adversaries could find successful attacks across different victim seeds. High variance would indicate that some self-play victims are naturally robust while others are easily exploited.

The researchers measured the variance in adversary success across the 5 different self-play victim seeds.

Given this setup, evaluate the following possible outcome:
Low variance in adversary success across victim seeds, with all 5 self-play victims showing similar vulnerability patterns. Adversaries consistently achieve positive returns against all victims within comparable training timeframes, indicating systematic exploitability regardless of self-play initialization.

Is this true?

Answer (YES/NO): NO